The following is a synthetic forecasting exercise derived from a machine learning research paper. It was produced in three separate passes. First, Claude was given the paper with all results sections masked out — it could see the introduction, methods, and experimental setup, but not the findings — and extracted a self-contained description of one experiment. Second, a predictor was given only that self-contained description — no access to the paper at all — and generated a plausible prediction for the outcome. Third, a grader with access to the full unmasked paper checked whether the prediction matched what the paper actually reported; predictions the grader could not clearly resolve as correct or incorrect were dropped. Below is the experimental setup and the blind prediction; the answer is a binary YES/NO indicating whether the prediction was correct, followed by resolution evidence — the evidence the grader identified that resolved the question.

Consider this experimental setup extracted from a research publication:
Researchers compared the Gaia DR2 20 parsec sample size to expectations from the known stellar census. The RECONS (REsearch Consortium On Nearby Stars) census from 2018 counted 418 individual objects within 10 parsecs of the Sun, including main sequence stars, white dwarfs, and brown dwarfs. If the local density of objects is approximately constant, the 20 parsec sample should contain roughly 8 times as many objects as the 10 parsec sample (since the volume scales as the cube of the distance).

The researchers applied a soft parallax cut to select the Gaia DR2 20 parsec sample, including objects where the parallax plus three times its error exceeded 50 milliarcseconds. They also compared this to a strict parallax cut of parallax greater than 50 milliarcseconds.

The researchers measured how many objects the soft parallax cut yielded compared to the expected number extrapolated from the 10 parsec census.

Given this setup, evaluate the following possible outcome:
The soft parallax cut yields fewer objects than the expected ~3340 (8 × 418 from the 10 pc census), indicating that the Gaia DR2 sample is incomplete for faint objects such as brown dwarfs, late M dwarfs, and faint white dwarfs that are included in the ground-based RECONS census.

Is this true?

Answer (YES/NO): NO